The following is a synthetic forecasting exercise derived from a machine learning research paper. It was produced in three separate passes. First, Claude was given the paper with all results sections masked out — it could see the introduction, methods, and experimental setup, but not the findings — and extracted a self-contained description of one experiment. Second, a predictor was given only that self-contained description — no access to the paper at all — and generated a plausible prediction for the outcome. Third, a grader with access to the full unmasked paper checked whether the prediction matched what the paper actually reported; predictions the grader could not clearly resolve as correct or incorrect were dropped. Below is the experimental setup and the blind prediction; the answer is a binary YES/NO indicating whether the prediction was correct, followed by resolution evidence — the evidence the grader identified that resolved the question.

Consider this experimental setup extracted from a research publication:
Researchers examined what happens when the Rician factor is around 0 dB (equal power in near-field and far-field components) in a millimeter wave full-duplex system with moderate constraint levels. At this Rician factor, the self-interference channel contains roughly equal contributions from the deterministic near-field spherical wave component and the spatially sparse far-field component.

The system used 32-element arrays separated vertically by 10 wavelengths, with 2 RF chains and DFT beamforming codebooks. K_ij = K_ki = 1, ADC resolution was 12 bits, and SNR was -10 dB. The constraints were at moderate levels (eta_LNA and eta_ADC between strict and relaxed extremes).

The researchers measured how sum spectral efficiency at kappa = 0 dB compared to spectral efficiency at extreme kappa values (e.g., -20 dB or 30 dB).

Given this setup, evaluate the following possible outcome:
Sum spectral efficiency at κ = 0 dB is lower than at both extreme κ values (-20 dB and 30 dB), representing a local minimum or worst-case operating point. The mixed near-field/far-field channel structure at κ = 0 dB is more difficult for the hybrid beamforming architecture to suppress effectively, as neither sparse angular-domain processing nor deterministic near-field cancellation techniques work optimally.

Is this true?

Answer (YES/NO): YES